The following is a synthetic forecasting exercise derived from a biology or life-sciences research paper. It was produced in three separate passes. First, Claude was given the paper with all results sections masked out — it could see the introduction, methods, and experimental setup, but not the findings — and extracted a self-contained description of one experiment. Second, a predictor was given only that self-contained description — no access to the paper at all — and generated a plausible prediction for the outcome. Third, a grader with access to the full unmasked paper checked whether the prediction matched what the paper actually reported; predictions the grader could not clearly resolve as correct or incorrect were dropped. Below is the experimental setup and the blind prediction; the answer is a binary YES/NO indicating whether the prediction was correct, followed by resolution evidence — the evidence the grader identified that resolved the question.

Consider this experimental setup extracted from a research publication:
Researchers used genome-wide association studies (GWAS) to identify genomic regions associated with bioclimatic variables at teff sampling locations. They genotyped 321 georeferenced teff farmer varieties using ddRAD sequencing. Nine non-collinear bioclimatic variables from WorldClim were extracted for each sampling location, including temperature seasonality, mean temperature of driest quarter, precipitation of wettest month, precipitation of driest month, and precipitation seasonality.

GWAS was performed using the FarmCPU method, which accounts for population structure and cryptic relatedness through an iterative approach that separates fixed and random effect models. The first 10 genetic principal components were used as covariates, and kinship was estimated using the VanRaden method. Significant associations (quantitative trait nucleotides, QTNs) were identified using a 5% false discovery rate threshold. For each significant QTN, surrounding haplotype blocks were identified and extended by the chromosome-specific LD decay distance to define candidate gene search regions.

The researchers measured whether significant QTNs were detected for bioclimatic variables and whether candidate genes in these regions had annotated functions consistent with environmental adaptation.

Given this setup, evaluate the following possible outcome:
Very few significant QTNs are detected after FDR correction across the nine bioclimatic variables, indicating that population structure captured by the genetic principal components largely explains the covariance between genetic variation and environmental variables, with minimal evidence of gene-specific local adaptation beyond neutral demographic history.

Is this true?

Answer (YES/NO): NO